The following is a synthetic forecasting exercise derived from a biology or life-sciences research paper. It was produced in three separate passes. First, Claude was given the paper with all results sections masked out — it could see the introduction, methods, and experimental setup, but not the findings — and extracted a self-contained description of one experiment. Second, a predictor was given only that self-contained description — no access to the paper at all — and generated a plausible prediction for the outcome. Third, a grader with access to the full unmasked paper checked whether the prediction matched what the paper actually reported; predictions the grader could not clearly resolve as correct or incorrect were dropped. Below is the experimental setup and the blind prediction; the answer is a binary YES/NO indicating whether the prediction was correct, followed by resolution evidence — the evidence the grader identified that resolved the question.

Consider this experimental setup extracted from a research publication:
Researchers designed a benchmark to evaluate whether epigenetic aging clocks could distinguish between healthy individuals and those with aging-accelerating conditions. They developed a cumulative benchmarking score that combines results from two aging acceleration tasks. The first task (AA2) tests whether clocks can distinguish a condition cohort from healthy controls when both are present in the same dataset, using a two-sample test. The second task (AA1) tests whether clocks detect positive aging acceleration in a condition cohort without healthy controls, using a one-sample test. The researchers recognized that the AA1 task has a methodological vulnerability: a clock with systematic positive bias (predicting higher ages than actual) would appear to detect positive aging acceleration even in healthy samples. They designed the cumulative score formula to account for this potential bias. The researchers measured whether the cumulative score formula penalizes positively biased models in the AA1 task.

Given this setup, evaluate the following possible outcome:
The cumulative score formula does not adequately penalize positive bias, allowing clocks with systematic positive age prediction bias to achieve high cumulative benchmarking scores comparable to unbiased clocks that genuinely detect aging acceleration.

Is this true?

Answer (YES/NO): NO